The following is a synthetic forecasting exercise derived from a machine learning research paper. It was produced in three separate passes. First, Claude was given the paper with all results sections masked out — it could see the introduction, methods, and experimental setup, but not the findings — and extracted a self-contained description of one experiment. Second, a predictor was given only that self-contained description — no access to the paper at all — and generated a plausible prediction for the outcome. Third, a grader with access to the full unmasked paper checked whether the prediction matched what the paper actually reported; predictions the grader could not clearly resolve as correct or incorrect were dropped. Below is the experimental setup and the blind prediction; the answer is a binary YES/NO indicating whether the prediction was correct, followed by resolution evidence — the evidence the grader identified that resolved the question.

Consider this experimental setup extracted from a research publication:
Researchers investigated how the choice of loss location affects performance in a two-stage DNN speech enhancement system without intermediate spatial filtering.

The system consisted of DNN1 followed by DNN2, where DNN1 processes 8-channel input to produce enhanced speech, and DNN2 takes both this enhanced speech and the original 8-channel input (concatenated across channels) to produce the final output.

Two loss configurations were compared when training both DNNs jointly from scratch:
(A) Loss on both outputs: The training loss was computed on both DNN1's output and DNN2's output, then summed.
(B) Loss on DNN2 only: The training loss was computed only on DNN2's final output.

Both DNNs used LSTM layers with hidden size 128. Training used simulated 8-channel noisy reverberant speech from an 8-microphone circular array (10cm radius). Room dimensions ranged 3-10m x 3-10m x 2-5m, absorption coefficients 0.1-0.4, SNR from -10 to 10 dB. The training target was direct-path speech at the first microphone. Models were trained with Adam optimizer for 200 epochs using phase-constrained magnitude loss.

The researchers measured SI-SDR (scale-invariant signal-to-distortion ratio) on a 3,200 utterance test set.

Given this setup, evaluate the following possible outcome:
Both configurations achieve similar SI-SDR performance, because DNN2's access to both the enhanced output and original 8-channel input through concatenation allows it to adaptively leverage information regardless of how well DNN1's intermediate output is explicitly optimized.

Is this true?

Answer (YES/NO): NO